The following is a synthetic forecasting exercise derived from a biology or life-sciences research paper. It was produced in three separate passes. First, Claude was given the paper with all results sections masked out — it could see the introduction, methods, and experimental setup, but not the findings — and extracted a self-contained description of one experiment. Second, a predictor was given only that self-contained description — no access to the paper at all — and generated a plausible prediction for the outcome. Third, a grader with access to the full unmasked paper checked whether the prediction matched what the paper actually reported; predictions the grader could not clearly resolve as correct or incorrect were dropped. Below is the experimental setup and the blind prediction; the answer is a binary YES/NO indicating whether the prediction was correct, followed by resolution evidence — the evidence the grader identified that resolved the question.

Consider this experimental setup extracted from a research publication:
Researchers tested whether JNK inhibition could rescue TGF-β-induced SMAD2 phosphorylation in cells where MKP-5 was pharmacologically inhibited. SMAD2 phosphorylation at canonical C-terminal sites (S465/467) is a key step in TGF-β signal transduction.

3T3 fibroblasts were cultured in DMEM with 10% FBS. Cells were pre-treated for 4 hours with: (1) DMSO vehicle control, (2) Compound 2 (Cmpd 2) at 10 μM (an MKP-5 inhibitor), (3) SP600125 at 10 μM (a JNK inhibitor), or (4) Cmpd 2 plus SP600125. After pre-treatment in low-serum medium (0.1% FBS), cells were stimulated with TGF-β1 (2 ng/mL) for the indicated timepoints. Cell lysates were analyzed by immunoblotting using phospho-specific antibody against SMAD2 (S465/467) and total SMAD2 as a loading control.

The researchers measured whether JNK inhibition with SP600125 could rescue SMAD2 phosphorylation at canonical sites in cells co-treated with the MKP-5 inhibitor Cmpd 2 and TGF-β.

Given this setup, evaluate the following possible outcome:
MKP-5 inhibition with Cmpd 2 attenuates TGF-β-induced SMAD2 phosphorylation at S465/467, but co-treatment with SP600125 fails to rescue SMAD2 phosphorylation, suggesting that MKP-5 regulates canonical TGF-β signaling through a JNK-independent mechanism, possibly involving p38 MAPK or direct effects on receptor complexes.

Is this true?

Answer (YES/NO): NO